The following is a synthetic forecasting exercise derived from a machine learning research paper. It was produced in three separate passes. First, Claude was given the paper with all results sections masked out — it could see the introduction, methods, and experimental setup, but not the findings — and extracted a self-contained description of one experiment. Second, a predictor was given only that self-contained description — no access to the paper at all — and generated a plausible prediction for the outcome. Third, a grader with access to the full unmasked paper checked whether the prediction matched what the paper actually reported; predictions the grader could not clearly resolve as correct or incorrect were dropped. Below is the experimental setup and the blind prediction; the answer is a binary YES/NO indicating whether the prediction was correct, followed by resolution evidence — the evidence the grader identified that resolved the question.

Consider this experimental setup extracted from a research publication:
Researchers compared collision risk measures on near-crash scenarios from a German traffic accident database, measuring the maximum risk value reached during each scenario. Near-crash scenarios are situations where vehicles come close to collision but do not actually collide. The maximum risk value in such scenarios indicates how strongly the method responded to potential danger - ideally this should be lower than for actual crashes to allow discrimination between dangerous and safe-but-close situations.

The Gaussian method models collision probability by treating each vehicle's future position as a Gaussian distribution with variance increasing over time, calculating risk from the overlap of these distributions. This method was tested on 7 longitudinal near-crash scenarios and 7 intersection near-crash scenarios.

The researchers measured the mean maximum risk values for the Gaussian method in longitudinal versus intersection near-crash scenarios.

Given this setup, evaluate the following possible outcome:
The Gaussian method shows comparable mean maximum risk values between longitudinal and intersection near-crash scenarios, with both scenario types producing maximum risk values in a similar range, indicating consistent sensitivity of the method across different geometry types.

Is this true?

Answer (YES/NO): YES